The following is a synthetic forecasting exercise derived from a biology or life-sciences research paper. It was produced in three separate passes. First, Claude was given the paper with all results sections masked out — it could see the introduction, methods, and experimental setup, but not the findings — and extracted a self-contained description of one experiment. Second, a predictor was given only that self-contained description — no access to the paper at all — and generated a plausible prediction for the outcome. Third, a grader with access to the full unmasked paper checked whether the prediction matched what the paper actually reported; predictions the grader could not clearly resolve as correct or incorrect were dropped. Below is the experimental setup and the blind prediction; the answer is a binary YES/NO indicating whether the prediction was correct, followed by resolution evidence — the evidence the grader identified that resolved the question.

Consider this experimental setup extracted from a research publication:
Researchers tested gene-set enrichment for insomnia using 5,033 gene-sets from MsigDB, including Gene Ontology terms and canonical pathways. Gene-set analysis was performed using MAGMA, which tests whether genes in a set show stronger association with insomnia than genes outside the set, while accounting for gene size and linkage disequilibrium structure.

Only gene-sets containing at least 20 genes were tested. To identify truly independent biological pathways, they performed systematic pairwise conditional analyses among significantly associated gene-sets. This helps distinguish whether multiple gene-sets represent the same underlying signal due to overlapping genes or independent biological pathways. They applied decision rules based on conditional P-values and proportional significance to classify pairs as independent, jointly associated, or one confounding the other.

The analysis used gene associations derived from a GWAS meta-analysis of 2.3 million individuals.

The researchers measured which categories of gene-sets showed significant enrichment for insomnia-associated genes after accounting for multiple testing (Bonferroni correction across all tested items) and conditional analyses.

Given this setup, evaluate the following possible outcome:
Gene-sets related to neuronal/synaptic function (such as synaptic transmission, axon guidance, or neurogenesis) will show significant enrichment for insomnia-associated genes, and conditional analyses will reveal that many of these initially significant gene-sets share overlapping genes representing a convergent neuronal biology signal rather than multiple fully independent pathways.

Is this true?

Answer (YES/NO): NO